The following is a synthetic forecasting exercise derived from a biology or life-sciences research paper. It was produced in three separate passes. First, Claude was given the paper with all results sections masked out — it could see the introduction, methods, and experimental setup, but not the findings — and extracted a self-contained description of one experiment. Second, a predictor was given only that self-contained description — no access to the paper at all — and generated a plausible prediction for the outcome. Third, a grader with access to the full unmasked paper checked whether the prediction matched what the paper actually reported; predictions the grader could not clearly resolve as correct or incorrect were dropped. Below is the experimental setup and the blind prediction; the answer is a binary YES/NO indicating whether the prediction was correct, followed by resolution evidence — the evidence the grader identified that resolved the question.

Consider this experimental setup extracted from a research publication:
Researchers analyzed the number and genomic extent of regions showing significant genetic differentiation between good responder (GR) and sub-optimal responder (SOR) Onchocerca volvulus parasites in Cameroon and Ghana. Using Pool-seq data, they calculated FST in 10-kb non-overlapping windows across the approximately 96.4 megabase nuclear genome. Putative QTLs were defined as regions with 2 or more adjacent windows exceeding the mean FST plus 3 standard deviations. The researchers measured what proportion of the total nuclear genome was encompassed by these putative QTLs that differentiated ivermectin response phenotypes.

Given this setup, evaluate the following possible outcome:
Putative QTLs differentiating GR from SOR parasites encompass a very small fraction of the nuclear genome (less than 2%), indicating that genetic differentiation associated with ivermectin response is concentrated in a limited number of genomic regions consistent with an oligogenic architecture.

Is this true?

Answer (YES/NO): NO